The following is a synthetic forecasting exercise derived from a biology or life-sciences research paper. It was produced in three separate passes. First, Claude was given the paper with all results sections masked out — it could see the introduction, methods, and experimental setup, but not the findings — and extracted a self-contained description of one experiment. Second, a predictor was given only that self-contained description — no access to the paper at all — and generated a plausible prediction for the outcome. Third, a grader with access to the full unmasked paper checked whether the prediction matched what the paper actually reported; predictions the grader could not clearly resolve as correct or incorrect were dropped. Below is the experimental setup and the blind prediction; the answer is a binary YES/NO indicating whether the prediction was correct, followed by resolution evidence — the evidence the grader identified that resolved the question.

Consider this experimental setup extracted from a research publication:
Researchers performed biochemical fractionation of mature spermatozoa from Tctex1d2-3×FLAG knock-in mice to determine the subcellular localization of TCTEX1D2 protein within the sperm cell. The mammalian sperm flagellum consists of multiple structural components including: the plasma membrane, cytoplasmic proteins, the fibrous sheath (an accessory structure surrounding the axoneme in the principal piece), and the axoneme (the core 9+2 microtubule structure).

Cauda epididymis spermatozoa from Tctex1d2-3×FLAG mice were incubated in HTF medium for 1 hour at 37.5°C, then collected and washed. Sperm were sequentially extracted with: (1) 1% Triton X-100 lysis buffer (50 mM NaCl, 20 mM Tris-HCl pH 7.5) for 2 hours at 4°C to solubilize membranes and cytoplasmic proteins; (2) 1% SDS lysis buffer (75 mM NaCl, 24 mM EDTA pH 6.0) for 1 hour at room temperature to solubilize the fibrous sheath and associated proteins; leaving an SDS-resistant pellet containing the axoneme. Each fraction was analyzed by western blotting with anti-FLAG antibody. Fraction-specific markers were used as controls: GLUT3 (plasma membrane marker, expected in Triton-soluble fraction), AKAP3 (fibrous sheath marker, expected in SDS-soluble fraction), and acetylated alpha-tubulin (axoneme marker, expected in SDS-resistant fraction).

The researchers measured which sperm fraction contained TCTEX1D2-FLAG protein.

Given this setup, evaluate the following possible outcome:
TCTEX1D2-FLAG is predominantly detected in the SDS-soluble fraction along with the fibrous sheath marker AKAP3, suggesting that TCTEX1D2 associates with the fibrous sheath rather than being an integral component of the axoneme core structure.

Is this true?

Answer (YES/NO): NO